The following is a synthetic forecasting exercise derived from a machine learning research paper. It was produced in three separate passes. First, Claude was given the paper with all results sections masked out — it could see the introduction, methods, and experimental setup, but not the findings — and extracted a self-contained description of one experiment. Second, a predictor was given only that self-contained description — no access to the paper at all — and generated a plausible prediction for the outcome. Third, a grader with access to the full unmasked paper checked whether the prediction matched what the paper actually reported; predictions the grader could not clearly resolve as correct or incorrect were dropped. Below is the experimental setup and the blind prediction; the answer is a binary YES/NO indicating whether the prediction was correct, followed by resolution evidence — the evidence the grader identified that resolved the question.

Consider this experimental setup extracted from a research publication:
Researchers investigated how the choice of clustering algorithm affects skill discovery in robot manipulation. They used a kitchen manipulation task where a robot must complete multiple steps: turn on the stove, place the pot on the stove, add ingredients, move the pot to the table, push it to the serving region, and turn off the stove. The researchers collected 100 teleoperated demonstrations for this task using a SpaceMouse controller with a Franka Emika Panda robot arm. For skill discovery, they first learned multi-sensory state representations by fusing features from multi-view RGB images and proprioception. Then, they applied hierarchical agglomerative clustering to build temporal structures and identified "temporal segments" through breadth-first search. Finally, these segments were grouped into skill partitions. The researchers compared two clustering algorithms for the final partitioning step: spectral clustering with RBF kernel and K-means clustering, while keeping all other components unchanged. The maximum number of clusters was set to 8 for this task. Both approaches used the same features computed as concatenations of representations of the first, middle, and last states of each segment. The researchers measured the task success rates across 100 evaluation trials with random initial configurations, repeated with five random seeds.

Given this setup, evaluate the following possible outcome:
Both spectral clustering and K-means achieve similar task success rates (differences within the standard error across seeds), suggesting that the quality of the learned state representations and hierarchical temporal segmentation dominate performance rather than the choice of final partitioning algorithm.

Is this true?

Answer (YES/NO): YES